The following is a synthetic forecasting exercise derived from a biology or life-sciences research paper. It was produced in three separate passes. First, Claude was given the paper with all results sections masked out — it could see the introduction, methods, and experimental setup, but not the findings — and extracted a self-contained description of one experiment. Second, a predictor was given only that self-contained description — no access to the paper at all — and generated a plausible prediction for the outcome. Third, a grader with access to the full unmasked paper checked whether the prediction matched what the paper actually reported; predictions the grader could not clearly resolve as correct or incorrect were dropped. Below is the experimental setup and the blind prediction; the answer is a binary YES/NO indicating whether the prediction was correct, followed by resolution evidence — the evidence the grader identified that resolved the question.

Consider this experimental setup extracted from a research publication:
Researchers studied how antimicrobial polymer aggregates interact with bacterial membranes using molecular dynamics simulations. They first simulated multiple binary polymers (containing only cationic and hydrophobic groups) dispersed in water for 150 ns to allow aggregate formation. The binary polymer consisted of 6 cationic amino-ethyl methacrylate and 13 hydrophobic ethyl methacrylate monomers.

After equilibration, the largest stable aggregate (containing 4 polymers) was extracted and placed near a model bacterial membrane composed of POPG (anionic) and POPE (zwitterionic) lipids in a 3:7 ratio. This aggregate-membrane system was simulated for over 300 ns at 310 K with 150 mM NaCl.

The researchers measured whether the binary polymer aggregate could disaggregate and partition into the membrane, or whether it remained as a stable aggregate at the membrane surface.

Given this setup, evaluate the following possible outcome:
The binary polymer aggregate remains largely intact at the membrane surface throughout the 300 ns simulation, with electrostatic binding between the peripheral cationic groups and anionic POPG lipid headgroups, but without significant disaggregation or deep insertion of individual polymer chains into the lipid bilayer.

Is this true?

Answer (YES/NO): YES